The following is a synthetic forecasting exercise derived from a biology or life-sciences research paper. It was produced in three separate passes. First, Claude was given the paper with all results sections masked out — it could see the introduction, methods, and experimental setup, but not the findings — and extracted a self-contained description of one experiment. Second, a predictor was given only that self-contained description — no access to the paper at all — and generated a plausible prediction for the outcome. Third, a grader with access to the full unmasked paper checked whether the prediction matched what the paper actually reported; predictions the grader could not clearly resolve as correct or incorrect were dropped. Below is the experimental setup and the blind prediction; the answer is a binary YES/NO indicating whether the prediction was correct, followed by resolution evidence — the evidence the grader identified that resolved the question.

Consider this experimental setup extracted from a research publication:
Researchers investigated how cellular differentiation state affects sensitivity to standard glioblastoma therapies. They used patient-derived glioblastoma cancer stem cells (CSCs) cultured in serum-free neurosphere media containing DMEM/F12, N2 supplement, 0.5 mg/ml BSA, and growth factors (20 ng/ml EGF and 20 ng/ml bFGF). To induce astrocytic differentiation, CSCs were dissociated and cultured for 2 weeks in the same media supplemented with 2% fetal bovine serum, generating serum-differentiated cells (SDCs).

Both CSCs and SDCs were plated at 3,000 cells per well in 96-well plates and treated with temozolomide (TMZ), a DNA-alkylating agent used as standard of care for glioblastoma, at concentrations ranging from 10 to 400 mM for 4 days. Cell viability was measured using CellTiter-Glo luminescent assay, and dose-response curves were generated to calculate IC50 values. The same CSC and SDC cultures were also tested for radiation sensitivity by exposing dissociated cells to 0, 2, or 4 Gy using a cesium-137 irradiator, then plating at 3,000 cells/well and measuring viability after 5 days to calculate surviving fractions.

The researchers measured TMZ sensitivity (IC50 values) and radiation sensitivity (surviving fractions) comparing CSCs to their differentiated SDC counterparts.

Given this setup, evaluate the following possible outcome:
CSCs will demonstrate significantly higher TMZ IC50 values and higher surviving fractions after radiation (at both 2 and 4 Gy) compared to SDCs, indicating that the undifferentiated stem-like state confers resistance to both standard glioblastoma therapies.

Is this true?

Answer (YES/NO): NO